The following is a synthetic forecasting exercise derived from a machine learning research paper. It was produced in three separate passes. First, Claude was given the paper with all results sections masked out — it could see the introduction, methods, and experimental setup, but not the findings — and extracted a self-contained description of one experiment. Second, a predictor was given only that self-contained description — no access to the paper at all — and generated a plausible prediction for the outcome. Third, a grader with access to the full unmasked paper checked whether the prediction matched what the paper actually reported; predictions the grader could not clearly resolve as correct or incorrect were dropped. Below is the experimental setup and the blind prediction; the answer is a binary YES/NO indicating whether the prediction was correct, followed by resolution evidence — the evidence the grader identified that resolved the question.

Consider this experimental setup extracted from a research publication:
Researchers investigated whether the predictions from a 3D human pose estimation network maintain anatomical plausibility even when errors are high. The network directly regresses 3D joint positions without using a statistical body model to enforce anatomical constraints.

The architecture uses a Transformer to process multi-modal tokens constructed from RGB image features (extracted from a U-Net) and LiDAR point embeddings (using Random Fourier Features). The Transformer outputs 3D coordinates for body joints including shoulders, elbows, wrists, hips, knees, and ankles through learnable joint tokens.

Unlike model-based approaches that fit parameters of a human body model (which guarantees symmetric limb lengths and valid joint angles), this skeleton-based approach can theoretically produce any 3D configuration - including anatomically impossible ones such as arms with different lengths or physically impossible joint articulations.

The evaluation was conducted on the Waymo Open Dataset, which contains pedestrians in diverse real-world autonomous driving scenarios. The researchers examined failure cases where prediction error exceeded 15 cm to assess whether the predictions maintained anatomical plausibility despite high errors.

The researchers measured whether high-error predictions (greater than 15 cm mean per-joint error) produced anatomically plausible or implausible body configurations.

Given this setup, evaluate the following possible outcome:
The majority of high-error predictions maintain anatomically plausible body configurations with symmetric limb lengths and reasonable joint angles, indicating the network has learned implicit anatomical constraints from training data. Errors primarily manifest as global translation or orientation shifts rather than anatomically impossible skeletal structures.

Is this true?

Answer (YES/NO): NO